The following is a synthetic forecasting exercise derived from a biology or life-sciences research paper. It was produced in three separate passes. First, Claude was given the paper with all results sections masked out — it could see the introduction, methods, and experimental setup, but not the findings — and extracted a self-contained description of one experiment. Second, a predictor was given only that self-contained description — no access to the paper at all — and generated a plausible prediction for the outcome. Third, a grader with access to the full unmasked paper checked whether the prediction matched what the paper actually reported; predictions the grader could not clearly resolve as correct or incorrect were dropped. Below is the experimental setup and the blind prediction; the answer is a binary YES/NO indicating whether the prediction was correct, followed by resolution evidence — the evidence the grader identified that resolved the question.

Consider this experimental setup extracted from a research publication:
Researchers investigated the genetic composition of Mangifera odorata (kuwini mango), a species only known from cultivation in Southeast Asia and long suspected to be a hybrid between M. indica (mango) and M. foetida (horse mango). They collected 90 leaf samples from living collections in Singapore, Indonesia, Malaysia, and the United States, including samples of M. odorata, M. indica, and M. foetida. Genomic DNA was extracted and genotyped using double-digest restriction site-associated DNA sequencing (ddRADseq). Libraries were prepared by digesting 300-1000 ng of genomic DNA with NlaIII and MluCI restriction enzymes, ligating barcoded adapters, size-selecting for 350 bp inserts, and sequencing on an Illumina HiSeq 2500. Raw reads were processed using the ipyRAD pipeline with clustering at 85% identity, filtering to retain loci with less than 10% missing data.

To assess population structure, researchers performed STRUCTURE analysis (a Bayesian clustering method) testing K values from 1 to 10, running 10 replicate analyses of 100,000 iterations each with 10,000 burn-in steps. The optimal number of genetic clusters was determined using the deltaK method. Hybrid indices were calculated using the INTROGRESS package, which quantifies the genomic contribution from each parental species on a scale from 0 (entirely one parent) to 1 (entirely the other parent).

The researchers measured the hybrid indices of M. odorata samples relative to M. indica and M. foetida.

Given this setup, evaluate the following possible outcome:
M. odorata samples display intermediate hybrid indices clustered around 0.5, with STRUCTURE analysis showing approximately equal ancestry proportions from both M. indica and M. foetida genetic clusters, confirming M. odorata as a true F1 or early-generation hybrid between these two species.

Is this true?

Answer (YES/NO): NO